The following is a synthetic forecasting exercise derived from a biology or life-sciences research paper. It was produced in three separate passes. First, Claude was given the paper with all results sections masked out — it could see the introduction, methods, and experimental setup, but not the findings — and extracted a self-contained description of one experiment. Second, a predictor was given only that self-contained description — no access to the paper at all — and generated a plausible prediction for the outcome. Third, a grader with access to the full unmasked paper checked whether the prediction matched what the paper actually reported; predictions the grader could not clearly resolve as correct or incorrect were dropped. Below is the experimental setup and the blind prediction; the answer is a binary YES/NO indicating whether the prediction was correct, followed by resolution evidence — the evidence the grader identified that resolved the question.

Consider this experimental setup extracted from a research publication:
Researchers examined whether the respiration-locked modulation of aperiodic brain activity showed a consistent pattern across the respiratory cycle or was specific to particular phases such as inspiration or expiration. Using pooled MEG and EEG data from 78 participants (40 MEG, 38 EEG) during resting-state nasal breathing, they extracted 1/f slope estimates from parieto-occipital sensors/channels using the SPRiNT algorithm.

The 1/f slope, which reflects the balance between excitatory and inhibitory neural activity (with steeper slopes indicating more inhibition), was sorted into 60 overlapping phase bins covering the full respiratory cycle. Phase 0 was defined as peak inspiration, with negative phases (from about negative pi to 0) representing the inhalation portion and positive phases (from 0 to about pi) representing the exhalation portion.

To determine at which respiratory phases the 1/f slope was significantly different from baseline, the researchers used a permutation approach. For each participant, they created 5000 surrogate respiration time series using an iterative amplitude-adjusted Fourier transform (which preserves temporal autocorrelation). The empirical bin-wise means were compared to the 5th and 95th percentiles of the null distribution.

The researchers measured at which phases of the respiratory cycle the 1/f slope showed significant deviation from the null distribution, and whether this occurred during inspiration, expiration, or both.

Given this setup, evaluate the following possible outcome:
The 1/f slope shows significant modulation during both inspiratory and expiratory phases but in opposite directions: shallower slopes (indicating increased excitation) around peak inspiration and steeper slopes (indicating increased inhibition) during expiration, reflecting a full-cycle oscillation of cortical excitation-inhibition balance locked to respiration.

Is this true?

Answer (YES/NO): NO